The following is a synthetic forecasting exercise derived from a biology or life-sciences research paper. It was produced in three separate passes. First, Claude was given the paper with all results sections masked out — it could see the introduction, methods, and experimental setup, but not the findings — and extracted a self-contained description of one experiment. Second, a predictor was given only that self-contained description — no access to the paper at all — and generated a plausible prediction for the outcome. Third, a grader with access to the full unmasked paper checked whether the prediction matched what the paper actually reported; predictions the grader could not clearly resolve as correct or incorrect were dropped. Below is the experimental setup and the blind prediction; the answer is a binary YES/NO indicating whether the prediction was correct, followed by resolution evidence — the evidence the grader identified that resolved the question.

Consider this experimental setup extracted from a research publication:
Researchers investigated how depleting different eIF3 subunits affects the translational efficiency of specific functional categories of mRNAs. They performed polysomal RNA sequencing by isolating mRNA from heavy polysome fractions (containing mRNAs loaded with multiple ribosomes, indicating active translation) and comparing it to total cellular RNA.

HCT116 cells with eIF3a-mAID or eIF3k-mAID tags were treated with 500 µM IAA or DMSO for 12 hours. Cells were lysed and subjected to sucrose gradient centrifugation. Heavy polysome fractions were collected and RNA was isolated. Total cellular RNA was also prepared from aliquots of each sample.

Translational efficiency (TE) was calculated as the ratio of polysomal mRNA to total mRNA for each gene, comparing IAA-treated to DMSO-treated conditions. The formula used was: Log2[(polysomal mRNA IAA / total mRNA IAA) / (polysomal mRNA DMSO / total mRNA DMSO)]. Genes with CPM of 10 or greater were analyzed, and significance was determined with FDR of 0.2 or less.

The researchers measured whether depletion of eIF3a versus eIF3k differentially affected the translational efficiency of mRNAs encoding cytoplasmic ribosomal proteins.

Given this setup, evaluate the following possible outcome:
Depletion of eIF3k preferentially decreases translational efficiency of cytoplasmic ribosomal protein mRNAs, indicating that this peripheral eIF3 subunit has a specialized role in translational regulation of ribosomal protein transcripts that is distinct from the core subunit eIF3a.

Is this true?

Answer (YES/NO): NO